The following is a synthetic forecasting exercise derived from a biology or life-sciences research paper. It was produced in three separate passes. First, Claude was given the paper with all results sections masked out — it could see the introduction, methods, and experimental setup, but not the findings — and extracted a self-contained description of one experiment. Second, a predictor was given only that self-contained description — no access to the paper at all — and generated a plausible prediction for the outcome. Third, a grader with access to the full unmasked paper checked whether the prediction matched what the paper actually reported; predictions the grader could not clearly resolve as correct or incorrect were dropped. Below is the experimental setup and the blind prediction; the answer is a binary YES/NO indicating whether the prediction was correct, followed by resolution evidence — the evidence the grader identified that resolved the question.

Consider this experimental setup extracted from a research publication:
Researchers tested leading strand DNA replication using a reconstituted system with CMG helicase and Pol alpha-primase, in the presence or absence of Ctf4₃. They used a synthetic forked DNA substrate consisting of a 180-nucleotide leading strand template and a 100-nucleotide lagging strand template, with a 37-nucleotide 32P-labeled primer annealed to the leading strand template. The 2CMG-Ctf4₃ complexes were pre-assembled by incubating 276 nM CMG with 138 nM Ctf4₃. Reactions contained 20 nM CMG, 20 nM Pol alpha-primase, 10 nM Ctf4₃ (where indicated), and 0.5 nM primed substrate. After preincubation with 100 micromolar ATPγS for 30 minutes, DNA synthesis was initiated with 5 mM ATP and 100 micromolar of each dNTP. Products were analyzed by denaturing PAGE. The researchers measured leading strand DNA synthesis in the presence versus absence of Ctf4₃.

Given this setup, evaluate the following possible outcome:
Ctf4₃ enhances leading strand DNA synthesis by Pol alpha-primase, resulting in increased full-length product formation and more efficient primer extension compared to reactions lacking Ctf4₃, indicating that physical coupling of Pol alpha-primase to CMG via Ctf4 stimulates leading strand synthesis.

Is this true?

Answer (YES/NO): NO